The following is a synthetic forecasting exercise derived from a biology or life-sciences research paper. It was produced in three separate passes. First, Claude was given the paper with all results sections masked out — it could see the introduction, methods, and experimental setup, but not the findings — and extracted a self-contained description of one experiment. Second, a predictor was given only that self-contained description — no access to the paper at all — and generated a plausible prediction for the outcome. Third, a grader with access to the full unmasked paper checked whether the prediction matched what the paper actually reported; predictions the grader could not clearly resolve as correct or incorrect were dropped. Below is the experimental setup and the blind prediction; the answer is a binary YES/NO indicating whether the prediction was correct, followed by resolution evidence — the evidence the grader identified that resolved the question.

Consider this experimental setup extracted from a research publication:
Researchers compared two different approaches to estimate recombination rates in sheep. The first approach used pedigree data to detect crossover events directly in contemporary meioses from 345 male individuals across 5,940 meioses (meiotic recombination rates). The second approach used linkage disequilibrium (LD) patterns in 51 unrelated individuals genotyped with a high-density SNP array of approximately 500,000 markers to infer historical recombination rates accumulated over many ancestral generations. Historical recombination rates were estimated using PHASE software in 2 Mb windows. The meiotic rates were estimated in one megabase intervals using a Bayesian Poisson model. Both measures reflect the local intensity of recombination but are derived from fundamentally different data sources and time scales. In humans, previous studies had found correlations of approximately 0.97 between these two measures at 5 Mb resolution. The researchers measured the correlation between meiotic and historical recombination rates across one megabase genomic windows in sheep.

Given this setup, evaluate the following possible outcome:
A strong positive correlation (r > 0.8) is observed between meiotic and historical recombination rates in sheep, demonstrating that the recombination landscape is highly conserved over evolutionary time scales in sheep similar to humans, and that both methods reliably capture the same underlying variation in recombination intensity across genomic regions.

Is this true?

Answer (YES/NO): NO